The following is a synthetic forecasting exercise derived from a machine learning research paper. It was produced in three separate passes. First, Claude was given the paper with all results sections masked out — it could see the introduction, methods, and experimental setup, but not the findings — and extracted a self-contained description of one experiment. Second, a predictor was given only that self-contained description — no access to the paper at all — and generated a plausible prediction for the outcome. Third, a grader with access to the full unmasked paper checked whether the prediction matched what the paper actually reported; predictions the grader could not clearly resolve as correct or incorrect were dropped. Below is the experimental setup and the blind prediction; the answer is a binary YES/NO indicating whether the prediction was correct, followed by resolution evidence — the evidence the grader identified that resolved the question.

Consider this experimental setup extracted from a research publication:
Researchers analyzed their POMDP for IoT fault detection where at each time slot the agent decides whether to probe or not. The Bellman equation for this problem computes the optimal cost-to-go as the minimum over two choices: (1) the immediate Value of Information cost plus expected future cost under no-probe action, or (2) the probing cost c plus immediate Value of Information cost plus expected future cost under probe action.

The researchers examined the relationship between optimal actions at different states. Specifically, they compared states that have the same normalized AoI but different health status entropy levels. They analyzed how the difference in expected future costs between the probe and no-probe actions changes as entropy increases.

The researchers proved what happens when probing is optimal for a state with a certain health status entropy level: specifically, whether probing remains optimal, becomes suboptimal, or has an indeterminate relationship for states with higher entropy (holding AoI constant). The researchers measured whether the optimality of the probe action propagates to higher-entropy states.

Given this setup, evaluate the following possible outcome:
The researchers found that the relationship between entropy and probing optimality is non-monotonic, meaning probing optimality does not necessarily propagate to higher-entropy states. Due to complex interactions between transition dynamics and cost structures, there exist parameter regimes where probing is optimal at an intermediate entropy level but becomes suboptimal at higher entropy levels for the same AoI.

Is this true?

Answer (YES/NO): NO